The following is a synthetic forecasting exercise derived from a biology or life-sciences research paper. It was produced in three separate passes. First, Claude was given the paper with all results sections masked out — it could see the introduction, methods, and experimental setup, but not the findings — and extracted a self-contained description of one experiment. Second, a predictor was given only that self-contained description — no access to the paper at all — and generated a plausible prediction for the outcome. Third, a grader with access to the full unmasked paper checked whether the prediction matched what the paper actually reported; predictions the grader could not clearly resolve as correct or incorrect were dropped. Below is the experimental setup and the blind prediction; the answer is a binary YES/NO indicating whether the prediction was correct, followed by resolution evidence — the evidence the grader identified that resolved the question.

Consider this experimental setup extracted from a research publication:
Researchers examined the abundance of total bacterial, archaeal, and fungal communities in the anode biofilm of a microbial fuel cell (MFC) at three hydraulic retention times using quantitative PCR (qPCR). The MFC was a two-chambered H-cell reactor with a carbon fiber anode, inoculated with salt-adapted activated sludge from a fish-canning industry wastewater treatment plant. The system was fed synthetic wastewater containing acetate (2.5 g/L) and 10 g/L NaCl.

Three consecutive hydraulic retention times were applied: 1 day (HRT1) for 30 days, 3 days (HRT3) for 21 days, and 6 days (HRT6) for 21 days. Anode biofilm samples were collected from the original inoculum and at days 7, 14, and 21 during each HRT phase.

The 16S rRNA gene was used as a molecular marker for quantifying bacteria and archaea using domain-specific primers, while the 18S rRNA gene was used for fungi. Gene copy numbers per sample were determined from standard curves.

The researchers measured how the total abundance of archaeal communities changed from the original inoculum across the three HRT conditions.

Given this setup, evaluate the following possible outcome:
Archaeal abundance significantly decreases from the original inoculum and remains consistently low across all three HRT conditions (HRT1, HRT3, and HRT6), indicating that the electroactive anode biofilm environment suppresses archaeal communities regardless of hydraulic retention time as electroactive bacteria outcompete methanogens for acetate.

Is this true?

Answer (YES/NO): NO